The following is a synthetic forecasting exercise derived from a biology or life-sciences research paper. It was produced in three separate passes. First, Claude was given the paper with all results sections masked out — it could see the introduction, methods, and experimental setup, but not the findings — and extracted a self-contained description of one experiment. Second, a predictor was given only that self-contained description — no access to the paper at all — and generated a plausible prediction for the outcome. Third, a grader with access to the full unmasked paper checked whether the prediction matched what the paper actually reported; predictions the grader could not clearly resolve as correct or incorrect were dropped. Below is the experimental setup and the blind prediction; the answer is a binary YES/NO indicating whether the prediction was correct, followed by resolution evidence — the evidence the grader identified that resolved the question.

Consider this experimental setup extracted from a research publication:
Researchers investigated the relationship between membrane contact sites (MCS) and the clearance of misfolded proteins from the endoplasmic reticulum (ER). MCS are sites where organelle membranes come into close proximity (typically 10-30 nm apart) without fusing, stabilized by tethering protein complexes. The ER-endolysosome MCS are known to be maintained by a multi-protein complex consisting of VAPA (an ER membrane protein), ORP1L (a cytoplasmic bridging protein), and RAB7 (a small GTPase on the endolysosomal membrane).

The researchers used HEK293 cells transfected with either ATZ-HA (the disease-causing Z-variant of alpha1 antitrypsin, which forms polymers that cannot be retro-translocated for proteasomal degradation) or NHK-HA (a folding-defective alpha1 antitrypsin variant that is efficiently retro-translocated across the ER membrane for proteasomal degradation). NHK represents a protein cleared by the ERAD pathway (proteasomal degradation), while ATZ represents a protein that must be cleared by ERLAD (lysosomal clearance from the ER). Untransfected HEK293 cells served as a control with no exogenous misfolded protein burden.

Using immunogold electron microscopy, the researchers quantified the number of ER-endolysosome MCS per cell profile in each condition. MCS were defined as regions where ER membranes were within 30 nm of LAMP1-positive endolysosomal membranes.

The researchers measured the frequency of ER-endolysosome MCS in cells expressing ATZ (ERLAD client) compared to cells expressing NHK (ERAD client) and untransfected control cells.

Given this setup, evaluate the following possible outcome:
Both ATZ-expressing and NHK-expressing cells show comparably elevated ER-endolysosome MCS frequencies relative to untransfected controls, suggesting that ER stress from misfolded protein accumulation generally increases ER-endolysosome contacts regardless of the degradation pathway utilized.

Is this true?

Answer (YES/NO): NO